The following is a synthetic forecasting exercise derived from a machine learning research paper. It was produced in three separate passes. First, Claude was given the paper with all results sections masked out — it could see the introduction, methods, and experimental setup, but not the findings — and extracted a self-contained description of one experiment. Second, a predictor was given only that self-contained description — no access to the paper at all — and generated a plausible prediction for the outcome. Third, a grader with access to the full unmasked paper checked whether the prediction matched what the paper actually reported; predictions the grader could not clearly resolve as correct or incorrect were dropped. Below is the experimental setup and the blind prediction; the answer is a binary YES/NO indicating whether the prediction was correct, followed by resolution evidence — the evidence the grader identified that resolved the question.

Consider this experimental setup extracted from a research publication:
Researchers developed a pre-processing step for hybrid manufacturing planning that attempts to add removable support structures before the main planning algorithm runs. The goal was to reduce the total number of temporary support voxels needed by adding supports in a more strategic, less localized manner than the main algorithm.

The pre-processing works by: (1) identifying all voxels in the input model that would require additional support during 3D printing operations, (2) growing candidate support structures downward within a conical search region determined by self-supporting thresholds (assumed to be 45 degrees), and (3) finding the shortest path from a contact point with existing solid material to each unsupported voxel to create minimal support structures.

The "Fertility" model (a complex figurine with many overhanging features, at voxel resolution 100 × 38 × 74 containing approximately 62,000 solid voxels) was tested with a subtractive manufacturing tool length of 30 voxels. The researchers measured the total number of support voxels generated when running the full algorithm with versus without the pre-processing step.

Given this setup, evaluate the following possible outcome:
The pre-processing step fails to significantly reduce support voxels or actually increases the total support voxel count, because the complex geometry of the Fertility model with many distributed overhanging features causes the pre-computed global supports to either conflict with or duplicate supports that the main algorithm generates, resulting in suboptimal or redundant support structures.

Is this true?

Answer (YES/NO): NO